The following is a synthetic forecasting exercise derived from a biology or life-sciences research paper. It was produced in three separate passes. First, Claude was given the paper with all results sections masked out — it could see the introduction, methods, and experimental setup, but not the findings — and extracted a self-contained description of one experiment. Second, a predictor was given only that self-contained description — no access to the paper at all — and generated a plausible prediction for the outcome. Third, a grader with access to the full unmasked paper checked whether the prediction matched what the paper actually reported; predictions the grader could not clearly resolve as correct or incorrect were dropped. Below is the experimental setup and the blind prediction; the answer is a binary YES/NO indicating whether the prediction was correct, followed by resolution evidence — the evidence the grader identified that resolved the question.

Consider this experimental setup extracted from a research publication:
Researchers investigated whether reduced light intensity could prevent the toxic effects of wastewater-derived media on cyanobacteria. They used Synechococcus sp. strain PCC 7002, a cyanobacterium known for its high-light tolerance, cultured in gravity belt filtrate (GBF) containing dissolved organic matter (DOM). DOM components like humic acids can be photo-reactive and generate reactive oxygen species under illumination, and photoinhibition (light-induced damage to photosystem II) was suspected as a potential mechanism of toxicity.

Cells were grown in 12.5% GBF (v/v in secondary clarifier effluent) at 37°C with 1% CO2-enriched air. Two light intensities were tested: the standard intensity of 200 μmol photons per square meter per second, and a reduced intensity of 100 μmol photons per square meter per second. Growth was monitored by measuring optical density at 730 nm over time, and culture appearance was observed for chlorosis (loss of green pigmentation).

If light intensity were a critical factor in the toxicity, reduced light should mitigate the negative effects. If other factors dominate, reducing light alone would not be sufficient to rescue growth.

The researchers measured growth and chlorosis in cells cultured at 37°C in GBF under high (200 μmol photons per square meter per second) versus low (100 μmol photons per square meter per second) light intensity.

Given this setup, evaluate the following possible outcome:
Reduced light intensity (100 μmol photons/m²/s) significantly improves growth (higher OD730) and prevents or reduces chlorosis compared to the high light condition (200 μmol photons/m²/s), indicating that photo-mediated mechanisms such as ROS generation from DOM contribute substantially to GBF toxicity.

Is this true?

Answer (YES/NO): NO